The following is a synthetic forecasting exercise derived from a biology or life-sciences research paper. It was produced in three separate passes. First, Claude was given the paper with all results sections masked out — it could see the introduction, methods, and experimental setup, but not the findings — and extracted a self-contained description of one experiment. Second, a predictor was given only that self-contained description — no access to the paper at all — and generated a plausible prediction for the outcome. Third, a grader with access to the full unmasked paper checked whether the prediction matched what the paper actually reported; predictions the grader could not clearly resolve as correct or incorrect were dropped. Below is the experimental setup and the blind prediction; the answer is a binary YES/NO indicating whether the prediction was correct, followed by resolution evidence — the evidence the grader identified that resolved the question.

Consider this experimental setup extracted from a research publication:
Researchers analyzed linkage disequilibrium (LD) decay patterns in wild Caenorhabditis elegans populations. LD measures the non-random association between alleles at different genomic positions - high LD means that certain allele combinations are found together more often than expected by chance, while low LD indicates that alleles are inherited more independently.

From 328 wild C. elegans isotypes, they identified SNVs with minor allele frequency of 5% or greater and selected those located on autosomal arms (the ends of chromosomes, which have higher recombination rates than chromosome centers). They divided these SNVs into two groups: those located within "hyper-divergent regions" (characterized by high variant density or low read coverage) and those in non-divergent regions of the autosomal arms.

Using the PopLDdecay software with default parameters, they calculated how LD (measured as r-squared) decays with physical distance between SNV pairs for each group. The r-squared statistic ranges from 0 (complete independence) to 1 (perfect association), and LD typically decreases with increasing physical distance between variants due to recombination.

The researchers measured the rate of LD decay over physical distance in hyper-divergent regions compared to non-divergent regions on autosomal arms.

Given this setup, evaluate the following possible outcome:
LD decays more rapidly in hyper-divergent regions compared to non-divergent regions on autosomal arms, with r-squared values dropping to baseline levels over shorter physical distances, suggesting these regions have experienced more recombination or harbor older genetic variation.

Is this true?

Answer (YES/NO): NO